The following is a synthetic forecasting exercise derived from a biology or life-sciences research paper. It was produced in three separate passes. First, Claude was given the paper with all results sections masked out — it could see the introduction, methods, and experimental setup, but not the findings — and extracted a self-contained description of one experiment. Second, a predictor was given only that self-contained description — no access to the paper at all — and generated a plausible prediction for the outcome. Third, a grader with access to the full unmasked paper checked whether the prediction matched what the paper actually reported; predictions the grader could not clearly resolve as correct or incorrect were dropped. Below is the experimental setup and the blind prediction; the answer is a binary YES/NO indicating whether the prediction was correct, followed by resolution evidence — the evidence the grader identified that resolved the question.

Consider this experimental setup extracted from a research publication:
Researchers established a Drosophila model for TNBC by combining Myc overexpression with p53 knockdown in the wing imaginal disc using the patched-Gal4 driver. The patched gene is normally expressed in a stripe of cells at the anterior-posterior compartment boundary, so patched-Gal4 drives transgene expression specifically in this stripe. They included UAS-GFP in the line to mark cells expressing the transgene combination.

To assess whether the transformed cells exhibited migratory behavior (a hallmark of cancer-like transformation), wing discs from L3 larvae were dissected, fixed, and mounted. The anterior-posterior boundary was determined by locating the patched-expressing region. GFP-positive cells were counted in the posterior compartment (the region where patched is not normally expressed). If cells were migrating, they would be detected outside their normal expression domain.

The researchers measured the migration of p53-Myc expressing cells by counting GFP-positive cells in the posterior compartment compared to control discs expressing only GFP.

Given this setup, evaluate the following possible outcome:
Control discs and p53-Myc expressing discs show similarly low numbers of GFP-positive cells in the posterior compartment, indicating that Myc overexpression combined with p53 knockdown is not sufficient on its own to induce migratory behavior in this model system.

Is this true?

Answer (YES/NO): NO